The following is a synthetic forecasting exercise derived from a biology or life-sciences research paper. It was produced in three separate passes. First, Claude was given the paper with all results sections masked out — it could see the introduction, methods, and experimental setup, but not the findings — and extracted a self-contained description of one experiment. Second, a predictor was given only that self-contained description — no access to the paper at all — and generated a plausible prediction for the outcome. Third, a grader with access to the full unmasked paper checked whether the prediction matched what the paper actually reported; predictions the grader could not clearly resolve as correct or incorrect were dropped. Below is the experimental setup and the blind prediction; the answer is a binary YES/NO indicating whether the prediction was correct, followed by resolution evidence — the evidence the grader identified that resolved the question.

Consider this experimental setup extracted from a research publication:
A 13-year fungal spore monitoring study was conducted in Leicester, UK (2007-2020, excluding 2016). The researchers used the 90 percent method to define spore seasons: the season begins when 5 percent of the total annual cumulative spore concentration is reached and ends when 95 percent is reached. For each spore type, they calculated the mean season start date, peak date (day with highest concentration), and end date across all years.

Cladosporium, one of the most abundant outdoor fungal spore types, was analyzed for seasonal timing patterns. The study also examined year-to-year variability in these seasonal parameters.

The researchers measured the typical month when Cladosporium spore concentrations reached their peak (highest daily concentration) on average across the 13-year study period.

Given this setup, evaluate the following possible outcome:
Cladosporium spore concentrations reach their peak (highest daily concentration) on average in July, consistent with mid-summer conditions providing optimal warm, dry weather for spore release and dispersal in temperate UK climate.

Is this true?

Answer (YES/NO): YES